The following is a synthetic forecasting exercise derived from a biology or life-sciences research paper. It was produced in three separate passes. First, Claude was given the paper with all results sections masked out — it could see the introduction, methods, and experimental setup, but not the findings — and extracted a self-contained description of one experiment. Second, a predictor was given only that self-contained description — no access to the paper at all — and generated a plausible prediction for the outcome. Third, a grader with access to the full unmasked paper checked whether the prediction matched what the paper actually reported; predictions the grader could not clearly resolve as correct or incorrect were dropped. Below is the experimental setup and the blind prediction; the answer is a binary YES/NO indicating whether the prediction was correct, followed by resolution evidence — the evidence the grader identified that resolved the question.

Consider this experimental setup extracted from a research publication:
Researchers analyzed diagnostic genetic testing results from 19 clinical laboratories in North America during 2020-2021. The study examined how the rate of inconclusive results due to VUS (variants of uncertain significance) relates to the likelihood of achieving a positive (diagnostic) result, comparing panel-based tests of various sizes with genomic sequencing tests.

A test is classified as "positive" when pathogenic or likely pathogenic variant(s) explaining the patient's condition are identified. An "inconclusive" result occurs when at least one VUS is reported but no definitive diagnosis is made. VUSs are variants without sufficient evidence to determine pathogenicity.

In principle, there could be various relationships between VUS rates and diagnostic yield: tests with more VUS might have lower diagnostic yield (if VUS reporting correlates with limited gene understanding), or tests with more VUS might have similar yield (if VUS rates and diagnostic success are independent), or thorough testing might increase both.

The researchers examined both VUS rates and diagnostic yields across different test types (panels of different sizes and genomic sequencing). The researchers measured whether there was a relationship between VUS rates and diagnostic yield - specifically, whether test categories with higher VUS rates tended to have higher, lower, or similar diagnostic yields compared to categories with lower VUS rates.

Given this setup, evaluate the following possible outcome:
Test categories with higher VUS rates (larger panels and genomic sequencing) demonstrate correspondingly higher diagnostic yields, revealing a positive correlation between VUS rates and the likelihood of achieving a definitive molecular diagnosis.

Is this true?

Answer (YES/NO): NO